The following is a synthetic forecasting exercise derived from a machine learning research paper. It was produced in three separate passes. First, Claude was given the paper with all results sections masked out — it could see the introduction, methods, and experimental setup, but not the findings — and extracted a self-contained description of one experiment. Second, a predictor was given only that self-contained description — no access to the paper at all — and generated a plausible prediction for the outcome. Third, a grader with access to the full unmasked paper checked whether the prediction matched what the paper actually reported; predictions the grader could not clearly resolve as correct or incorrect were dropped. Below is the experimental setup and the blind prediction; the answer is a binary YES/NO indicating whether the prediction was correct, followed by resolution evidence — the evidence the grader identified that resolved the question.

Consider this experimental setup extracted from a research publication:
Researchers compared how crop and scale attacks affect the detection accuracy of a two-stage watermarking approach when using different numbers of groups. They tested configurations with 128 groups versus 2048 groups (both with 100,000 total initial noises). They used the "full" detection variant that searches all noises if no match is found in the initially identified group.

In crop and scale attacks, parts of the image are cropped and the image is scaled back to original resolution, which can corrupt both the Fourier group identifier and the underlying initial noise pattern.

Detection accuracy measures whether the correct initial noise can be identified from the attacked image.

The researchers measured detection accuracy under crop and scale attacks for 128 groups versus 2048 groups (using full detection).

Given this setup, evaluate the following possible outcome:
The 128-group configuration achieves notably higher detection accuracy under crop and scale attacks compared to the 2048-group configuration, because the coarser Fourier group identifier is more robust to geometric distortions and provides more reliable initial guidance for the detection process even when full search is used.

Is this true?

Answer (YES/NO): NO